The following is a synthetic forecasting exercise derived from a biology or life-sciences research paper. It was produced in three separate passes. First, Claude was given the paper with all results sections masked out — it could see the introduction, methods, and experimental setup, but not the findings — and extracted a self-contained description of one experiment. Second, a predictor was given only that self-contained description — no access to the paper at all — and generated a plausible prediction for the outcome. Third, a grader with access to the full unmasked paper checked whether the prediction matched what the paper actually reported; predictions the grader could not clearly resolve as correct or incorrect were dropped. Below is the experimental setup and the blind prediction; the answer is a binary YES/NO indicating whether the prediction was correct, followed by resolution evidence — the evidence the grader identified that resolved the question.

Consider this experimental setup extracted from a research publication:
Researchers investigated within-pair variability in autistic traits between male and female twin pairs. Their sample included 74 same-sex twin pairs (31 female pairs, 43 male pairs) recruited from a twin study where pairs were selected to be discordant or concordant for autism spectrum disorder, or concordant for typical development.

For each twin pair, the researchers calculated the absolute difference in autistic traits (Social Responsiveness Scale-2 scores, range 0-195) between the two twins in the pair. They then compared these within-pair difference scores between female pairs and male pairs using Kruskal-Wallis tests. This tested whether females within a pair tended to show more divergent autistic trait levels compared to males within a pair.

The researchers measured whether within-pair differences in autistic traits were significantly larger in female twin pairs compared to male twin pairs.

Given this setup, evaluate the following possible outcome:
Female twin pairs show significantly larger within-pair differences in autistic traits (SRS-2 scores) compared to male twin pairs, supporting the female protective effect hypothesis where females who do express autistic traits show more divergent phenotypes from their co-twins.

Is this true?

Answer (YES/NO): NO